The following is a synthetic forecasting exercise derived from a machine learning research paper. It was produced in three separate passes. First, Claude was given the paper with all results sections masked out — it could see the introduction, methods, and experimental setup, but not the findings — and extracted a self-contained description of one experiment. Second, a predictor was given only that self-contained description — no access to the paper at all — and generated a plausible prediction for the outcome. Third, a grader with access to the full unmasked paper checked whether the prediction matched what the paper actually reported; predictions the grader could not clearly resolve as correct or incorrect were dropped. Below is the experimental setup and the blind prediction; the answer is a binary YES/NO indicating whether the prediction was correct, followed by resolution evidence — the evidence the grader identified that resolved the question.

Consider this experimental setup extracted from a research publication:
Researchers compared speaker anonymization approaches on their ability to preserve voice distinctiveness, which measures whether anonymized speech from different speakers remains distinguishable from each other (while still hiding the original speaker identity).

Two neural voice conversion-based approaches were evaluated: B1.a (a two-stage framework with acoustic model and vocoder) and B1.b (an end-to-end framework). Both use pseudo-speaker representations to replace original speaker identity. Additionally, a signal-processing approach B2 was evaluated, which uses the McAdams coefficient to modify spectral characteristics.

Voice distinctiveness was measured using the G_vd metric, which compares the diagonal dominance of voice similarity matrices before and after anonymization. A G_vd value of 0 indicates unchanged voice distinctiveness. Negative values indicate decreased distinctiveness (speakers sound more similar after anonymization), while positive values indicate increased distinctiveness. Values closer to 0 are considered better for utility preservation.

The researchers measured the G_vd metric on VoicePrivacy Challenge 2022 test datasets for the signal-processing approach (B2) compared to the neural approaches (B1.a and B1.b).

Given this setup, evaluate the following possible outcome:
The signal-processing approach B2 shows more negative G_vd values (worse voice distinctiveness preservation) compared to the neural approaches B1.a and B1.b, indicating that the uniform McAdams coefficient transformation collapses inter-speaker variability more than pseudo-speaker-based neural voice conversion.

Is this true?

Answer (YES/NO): NO